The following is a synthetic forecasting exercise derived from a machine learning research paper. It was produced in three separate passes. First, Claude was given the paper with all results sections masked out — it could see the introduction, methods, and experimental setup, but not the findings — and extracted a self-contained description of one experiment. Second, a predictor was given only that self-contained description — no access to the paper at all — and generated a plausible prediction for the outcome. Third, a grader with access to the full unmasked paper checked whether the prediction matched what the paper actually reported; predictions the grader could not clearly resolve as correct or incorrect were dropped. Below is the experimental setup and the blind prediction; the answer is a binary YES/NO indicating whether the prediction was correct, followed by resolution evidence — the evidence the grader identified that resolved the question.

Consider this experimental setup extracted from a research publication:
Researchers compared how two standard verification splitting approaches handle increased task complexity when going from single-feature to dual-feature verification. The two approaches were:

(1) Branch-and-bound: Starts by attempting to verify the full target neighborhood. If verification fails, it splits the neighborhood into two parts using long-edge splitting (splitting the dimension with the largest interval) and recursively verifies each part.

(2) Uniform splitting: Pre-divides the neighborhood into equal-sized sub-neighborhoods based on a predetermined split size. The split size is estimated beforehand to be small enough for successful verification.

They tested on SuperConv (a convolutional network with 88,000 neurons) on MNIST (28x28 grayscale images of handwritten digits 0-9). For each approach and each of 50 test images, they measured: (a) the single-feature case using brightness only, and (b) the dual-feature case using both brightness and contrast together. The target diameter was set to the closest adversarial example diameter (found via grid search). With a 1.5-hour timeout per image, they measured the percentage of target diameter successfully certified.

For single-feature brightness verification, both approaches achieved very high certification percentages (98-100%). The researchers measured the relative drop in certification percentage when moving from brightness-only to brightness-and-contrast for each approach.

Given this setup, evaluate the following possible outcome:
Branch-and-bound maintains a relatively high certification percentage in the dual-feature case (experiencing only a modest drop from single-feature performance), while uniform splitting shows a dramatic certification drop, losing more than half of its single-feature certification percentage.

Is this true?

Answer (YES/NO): NO